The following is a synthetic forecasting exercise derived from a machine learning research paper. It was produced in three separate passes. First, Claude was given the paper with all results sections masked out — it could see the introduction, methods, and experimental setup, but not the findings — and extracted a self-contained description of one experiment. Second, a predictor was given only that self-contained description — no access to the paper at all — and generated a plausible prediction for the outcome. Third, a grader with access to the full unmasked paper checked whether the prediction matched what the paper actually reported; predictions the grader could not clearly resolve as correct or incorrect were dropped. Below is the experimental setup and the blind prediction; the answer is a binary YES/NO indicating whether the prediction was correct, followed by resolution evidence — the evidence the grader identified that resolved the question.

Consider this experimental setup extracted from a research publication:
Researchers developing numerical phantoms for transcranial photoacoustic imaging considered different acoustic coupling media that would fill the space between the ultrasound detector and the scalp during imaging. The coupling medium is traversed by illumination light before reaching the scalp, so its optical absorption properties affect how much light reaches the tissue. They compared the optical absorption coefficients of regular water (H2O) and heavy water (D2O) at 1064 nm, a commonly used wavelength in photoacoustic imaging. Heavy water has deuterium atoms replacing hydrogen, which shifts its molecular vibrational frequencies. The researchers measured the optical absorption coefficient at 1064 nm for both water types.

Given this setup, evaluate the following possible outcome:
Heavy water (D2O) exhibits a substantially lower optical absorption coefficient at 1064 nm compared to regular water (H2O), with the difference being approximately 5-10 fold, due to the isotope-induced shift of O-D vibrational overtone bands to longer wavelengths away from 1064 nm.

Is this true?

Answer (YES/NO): NO